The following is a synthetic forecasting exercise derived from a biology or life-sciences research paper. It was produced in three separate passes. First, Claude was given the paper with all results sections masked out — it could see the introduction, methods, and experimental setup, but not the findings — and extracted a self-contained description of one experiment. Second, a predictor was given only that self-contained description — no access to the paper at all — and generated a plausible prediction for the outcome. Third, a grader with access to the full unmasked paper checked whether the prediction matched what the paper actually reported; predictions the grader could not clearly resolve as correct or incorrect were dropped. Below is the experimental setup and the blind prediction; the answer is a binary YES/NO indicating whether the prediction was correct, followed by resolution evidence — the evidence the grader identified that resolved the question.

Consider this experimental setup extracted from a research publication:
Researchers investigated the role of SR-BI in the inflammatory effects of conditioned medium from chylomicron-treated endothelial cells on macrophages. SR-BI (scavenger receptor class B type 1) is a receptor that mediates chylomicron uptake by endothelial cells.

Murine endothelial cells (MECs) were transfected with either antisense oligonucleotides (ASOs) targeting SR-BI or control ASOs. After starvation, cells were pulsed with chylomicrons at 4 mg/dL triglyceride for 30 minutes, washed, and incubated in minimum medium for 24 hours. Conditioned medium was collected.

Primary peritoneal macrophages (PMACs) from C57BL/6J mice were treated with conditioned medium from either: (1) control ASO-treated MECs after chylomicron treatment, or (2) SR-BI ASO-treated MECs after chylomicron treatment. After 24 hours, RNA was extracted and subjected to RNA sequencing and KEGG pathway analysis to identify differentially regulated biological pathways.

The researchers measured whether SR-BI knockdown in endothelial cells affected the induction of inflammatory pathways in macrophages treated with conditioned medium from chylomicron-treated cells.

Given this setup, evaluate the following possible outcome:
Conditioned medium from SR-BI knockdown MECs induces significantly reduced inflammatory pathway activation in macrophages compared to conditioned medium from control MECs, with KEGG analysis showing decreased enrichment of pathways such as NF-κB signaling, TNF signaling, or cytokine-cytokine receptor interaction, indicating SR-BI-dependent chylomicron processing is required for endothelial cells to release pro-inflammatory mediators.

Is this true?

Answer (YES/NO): YES